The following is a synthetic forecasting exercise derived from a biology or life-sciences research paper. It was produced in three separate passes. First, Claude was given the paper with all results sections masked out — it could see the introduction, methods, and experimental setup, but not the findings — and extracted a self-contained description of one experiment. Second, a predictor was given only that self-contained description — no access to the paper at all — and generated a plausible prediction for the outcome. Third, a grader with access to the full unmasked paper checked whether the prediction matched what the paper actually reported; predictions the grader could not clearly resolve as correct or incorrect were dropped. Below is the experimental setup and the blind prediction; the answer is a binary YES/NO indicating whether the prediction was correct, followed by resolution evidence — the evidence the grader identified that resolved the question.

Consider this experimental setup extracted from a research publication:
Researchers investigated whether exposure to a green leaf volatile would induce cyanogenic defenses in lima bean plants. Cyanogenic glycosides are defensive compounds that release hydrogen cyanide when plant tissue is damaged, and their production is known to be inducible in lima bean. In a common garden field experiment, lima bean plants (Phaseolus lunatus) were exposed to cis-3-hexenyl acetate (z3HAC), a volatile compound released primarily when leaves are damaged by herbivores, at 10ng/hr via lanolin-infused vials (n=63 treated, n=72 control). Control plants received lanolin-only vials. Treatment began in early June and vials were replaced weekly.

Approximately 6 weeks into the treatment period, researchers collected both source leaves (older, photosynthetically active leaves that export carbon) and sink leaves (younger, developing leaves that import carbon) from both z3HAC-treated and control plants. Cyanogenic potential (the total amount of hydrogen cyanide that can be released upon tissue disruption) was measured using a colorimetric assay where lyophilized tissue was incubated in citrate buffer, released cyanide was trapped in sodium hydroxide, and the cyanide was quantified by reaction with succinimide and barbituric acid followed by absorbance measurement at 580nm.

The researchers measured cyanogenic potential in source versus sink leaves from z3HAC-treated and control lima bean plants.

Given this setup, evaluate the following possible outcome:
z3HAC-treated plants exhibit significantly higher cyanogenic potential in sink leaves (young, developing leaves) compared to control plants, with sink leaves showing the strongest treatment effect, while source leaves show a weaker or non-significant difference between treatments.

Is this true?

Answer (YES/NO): NO